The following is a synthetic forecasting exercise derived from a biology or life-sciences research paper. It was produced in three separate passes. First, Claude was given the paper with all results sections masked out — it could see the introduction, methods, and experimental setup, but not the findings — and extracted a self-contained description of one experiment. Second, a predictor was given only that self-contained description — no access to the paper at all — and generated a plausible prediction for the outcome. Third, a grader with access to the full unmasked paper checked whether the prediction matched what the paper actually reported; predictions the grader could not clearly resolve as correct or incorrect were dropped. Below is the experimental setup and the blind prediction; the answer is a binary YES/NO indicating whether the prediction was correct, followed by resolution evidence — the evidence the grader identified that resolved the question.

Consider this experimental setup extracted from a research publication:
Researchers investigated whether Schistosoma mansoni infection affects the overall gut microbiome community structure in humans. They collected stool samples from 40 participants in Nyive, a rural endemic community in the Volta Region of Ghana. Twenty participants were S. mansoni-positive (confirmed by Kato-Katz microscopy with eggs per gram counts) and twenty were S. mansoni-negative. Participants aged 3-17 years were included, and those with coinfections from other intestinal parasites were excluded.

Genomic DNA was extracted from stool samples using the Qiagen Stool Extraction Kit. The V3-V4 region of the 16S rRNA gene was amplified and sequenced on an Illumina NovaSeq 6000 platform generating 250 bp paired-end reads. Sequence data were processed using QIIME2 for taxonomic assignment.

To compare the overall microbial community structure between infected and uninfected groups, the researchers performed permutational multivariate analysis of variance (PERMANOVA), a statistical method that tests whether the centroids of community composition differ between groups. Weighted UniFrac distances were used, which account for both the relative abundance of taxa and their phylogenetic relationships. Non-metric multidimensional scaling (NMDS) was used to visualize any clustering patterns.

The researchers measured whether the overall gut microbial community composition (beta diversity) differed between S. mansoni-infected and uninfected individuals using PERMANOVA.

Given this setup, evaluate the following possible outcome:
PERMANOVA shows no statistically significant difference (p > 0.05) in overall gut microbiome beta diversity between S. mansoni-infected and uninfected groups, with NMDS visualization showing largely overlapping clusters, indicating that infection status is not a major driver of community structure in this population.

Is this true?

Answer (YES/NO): YES